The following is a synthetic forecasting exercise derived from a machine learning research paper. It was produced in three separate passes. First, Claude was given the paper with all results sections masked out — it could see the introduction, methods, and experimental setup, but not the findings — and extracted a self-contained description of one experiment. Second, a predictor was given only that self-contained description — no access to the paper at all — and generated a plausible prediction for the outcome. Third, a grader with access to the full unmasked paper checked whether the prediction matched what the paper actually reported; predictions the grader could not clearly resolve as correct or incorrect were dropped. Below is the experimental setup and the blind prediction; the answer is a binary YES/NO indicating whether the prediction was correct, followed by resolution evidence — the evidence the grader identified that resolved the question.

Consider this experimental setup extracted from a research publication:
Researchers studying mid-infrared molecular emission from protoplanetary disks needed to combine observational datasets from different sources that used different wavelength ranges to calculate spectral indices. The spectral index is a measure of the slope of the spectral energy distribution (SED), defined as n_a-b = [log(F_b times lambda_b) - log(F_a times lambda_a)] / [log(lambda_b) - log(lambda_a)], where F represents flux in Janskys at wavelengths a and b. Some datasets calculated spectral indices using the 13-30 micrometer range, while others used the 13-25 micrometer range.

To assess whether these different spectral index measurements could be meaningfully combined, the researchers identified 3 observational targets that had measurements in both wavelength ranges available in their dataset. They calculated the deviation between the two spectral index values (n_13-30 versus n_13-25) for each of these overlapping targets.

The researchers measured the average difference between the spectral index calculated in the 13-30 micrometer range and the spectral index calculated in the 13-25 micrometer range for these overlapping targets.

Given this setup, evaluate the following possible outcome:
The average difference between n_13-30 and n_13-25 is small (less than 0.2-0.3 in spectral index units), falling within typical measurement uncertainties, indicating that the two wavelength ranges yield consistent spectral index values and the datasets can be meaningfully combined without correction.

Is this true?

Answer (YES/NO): NO